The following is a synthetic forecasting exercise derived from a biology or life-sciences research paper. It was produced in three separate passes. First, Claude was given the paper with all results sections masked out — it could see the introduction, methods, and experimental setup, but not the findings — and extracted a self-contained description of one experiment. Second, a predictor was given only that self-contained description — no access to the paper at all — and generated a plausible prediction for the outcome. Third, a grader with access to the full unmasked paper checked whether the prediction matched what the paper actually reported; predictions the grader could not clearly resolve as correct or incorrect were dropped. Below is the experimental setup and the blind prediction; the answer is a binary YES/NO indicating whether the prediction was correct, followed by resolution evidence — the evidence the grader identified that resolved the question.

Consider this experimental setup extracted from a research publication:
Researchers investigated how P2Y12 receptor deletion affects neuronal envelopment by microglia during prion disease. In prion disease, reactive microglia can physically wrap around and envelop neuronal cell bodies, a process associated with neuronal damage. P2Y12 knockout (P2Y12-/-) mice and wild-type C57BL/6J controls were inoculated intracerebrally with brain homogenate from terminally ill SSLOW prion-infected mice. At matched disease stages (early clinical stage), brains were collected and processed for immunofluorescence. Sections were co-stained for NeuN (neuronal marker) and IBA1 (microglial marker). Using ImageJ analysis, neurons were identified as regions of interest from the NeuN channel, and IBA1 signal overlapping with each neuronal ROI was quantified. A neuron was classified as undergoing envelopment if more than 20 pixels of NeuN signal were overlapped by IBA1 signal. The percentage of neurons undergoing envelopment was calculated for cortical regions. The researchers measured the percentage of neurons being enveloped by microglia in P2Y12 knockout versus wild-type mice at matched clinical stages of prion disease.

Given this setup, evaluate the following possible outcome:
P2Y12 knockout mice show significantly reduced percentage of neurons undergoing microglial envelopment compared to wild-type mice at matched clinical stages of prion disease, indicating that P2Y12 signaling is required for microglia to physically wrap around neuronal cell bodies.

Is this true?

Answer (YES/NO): NO